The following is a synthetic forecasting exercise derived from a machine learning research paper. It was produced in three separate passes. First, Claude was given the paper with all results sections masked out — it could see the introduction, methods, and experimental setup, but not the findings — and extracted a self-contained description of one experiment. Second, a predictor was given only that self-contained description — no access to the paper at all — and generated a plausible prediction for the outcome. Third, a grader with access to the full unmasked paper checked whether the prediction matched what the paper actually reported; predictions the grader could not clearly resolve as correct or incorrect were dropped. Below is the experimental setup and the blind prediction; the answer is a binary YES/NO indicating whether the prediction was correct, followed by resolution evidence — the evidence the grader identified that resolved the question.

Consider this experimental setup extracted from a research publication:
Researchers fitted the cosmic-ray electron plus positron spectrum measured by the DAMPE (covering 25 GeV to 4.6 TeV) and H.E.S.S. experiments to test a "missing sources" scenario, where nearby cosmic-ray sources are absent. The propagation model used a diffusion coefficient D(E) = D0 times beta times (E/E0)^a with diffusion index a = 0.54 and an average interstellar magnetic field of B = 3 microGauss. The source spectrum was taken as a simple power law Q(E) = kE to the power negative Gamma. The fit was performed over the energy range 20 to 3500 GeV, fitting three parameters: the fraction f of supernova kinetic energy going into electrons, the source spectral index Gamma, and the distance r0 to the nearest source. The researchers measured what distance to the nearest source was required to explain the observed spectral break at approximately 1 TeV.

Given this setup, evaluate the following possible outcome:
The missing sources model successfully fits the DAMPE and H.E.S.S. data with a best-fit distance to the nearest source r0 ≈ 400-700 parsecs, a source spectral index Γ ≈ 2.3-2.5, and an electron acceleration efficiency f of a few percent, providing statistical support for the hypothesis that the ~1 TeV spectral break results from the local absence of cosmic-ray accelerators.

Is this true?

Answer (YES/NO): NO